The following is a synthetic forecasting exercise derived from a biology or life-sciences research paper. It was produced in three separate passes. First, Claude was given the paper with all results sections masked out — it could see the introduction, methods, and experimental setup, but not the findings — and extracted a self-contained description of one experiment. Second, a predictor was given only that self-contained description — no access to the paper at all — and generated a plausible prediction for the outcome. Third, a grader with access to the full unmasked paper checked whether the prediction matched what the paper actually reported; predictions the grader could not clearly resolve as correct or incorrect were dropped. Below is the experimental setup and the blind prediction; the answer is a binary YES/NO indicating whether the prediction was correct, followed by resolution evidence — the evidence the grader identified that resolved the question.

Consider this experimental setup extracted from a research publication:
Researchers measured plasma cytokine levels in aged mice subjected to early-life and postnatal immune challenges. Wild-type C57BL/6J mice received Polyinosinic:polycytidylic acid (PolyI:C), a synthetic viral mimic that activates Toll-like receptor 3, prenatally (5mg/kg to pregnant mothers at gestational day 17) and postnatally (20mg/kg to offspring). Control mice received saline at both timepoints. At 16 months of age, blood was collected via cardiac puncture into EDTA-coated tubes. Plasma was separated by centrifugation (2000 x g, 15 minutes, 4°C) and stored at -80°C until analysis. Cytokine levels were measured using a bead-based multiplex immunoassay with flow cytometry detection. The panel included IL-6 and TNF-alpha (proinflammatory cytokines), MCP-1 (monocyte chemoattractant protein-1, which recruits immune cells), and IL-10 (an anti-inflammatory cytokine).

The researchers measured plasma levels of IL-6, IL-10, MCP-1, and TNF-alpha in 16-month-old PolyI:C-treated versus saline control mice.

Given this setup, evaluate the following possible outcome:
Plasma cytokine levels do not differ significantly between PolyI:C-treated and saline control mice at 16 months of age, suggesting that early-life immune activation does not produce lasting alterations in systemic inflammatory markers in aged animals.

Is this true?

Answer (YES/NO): YES